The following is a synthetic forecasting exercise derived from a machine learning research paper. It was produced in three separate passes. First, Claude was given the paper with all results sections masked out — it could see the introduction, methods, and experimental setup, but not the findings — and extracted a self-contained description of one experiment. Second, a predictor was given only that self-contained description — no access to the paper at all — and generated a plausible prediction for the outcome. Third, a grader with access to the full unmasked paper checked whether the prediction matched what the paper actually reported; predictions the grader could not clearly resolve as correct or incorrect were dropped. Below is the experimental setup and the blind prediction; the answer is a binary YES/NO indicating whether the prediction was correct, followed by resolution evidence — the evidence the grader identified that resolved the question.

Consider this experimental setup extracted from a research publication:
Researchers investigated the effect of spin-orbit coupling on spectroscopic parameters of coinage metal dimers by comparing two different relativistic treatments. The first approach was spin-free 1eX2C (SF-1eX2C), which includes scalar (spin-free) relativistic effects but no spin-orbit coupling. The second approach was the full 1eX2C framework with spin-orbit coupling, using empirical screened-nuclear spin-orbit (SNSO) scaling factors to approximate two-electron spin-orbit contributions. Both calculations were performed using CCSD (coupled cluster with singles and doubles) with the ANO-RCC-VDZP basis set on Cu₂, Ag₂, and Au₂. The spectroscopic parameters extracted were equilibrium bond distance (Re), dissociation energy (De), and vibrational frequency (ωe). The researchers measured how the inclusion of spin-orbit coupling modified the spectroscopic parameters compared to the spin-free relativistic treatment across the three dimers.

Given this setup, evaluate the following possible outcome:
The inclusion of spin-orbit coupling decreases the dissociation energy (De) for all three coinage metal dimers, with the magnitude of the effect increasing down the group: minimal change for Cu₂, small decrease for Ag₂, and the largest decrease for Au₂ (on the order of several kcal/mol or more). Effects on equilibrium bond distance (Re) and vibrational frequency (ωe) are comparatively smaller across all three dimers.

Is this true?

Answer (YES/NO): NO